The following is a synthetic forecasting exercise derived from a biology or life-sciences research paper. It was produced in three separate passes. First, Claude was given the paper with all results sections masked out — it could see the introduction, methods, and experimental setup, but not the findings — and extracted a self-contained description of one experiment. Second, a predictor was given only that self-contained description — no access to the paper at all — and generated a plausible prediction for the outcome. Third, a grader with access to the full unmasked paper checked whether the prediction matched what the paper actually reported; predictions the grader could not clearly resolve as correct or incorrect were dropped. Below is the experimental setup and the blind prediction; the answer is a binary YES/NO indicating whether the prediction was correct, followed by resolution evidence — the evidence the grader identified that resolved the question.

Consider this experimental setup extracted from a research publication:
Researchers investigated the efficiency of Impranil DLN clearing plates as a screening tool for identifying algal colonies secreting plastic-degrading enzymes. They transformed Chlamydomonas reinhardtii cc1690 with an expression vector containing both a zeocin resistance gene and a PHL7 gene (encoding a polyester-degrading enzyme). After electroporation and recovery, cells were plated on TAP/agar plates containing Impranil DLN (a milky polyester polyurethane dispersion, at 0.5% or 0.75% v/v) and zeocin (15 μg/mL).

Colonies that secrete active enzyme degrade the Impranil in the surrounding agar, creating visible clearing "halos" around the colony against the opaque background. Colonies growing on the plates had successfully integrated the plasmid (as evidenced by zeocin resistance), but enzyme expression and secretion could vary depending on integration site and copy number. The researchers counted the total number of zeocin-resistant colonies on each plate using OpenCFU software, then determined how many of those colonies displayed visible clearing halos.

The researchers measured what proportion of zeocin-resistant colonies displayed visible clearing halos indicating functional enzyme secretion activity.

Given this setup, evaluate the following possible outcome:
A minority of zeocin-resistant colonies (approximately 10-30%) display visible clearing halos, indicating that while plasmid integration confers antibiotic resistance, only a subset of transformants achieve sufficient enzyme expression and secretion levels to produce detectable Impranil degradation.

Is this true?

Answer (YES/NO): YES